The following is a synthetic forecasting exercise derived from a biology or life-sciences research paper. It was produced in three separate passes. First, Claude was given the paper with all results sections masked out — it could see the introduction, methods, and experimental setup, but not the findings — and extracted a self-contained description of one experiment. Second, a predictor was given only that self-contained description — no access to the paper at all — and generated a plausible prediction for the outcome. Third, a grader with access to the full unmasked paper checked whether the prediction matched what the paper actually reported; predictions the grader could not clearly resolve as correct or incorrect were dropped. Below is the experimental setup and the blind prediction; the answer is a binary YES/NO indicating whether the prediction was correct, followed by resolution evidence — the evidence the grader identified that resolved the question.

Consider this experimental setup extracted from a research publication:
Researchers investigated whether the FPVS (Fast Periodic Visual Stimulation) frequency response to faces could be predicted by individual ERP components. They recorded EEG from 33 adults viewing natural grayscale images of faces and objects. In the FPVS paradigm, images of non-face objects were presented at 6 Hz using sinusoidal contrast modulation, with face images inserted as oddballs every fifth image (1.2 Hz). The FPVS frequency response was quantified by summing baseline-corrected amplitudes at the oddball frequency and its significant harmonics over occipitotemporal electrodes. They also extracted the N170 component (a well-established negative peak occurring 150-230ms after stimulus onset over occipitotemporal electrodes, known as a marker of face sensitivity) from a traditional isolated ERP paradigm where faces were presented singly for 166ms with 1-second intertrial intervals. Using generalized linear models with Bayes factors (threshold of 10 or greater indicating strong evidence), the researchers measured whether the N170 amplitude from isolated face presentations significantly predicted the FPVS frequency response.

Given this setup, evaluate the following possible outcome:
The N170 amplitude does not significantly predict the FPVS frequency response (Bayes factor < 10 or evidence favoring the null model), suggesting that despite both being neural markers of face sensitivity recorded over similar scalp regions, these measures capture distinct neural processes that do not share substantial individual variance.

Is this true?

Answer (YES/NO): YES